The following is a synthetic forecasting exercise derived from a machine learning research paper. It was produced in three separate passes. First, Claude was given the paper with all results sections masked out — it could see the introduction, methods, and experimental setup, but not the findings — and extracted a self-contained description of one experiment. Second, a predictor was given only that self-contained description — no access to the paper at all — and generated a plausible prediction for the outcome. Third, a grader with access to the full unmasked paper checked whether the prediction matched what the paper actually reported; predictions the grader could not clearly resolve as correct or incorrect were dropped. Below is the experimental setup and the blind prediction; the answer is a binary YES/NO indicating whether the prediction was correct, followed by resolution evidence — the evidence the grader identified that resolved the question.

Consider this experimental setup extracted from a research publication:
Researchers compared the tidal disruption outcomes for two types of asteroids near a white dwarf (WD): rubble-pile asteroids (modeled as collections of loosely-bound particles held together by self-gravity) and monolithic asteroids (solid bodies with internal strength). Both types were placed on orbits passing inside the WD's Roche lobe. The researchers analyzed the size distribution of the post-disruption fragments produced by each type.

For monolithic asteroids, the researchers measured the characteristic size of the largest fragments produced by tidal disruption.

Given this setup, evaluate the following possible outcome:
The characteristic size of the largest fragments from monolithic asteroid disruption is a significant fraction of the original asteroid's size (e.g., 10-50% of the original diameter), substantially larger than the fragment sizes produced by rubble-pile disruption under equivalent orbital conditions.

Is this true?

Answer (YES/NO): NO